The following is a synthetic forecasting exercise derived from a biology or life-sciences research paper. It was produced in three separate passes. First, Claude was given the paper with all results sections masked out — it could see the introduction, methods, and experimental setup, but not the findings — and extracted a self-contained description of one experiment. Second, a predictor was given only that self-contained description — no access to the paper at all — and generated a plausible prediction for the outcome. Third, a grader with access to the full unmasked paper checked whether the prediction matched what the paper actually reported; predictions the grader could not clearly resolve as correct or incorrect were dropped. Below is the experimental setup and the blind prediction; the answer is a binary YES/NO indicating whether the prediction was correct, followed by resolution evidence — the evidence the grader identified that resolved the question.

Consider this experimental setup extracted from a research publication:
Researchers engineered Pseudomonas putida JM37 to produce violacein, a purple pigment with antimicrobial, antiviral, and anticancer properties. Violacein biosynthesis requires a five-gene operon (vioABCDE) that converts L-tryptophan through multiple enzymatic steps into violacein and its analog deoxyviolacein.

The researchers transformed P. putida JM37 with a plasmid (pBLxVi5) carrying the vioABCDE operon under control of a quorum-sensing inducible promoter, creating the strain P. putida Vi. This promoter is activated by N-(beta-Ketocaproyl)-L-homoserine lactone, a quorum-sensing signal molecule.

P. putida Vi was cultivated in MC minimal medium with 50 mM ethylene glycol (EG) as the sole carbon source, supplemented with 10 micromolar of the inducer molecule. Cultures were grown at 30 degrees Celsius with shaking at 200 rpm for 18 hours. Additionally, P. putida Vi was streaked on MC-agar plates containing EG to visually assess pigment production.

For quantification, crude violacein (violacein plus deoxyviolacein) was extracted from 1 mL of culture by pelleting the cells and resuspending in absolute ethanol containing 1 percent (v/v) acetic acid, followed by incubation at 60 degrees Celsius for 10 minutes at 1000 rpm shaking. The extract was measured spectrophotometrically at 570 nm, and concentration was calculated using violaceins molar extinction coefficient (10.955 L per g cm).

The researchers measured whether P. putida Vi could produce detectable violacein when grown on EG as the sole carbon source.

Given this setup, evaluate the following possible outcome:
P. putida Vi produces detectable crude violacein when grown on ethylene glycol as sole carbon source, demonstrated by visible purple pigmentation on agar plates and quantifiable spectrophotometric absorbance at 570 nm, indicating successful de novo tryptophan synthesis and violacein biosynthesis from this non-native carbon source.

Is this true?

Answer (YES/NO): YES